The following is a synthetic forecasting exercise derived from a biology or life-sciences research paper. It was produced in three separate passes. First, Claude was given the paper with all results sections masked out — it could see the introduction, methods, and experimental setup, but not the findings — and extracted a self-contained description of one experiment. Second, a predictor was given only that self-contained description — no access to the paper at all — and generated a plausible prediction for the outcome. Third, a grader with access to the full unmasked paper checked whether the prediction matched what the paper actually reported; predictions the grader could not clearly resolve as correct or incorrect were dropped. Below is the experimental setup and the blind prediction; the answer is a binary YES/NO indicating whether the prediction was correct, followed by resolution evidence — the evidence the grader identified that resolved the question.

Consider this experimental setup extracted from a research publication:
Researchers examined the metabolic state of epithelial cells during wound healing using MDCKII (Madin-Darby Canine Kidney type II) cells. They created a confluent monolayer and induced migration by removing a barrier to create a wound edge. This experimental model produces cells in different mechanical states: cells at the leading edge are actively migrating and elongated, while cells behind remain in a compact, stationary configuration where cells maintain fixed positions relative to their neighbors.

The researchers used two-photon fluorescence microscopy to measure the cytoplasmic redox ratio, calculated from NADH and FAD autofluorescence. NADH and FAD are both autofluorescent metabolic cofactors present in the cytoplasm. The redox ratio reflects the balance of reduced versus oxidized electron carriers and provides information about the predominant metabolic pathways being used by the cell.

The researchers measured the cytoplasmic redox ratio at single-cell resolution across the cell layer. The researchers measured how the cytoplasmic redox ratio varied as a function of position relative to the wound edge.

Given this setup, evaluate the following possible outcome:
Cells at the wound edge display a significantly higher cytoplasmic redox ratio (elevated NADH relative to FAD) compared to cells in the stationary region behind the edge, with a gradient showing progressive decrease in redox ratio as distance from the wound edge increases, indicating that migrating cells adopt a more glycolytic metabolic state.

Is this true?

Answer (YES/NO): NO